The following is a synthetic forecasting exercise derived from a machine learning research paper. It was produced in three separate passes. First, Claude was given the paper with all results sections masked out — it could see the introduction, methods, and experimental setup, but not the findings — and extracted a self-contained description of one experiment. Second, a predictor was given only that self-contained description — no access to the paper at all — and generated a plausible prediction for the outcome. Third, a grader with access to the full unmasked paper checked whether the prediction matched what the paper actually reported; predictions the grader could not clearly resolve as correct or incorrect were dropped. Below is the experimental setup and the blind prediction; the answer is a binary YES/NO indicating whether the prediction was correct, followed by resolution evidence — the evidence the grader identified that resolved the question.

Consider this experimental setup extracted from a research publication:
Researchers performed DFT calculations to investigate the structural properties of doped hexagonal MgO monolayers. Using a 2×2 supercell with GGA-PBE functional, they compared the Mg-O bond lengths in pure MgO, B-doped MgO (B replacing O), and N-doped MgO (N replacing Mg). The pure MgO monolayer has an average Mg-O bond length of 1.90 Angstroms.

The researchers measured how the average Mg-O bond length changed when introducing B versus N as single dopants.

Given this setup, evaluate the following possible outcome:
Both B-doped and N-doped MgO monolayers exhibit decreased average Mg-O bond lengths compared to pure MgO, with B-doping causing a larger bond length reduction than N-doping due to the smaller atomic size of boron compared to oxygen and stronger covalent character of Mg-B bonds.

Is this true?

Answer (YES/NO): NO